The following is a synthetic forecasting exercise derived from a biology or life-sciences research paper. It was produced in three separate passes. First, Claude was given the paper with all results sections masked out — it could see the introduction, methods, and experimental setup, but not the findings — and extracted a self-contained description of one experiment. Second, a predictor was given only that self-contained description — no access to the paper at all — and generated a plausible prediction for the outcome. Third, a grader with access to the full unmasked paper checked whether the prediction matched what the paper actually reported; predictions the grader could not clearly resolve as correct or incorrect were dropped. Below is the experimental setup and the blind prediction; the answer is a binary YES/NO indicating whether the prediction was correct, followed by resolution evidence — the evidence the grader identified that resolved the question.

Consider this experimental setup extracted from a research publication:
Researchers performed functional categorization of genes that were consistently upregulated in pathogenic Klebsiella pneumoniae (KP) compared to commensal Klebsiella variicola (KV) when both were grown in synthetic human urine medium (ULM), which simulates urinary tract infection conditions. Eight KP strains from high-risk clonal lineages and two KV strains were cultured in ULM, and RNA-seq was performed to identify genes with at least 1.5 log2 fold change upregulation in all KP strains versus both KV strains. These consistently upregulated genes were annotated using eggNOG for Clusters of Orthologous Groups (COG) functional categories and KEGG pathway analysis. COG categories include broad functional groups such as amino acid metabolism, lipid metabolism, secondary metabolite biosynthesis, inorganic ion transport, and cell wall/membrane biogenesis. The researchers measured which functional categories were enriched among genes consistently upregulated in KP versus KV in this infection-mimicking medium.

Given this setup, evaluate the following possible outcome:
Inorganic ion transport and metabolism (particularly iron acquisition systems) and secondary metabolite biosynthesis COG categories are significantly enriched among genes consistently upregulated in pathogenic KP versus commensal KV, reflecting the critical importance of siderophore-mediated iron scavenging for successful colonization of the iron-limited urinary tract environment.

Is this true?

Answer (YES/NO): NO